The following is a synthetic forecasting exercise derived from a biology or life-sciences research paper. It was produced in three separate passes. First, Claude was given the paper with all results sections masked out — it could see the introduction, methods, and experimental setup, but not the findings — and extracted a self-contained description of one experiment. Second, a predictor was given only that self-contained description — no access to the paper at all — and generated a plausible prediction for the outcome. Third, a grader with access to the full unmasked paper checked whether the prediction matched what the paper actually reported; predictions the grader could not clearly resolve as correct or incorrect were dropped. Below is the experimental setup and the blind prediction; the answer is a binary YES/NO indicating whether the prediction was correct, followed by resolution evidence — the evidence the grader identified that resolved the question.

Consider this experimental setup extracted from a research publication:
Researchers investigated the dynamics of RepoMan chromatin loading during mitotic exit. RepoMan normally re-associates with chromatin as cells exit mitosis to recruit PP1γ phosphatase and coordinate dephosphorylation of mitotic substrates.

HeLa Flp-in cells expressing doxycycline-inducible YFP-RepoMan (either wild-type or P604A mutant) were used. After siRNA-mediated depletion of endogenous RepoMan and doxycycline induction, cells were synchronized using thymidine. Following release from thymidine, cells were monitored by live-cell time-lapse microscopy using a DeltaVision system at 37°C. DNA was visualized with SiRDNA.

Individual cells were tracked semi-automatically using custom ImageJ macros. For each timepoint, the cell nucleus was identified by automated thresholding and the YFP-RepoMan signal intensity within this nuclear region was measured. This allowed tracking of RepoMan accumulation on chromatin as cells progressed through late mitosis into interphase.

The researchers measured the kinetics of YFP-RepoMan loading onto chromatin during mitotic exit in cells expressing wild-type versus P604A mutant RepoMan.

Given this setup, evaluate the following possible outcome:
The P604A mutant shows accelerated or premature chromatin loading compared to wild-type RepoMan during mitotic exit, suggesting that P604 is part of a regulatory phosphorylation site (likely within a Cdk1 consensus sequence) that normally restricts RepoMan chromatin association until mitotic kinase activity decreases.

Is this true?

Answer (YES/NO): NO